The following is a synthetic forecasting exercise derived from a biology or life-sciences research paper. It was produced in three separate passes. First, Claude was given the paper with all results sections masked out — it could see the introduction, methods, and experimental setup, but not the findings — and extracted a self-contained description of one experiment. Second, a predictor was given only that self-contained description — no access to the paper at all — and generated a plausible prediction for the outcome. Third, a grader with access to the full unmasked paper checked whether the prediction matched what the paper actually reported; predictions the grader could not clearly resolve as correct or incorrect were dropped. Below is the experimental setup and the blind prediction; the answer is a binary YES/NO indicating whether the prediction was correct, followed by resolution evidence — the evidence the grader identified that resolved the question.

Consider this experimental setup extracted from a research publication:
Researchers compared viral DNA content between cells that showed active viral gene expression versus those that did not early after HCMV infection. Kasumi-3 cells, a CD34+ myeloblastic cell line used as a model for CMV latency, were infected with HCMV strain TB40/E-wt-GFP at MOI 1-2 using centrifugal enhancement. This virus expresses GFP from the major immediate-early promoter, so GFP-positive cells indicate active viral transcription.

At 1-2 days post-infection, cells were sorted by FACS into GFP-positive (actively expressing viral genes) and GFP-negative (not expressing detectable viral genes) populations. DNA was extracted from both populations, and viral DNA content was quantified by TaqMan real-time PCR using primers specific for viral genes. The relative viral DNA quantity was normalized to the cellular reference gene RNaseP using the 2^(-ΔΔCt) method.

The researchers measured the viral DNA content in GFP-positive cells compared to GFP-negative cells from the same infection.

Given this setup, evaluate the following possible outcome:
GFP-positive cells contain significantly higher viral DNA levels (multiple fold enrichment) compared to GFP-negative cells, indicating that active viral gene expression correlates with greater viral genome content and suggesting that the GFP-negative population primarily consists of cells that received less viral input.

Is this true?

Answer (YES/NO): NO